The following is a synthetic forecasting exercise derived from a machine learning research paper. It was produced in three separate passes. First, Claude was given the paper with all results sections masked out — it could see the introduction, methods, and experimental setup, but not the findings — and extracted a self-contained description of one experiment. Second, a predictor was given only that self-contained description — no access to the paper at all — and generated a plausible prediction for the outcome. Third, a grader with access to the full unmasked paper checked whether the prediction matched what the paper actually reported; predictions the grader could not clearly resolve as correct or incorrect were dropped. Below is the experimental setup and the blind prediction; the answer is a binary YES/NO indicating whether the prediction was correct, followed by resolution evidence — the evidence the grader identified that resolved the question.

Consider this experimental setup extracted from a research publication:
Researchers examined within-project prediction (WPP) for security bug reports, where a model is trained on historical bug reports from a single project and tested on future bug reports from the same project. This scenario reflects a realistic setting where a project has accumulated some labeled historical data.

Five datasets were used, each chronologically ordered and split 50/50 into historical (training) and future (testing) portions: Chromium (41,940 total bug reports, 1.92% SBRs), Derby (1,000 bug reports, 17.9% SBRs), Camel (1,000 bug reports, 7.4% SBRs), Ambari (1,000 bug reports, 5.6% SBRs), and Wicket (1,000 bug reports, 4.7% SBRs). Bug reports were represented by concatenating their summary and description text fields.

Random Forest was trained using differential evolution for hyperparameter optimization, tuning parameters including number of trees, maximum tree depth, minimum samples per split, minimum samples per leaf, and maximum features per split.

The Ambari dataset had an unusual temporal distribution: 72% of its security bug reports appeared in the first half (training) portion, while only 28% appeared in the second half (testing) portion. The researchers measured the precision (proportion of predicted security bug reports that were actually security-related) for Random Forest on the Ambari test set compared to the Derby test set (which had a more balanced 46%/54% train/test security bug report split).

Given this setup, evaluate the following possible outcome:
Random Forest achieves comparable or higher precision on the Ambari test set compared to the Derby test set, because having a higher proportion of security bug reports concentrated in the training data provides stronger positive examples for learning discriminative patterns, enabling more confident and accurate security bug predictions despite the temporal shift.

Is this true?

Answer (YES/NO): NO